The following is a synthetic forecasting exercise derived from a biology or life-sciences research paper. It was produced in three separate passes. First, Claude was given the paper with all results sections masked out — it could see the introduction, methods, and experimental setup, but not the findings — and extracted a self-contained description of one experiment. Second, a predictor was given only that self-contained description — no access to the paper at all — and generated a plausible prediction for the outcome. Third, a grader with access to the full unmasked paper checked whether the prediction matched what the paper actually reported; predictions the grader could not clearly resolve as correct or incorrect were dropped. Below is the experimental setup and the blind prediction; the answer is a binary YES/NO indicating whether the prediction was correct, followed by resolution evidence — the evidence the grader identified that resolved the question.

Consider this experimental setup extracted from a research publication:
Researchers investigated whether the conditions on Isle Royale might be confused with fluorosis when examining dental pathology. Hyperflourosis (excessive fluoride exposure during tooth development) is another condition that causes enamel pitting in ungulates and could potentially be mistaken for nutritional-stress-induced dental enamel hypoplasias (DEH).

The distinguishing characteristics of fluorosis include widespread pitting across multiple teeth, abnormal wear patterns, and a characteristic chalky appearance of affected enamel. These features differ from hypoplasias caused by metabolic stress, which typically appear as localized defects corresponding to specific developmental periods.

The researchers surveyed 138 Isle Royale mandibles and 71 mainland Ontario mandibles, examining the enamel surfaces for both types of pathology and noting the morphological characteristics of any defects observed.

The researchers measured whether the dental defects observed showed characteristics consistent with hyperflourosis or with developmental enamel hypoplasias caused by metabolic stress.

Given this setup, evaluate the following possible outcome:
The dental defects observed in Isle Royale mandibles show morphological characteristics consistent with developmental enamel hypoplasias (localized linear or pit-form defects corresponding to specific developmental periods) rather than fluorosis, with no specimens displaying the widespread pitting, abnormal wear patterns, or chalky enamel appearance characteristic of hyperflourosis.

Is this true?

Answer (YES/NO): YES